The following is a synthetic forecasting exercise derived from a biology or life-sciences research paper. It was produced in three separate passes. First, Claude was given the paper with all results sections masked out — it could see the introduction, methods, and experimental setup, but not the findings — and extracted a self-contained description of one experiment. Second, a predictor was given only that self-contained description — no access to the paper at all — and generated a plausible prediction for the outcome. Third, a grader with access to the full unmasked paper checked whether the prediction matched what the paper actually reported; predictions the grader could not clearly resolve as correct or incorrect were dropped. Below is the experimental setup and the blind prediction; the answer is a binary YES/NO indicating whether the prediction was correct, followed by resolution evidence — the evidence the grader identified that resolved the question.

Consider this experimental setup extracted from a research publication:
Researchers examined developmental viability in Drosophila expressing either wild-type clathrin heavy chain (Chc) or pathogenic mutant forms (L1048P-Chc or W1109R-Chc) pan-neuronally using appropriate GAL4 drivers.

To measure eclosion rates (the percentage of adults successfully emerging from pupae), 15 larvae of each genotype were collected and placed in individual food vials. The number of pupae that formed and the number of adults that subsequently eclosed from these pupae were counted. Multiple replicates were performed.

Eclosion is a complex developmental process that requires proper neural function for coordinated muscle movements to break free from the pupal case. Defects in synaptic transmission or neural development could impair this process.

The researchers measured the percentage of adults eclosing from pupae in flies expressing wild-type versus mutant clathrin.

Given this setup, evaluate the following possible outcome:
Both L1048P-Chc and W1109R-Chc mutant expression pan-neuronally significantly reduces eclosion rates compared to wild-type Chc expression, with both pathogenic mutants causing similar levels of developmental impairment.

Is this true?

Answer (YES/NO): NO